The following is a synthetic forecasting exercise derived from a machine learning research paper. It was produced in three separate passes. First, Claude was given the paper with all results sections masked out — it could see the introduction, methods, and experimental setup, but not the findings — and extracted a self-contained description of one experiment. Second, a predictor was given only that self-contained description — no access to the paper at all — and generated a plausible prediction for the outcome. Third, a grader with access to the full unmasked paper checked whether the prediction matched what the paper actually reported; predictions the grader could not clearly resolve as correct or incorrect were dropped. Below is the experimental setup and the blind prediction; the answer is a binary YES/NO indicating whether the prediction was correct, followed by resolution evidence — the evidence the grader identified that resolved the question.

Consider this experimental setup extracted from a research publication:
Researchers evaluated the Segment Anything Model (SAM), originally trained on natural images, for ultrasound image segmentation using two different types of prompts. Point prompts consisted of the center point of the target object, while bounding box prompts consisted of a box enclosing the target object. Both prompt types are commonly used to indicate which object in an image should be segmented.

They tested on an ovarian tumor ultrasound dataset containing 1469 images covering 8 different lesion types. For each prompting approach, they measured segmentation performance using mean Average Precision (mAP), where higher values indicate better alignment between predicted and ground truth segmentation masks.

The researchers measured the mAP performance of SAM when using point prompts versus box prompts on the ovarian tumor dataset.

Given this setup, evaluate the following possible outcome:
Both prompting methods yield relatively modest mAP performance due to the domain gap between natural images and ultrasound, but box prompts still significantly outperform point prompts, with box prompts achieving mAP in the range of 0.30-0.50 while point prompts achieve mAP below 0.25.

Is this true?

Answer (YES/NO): YES